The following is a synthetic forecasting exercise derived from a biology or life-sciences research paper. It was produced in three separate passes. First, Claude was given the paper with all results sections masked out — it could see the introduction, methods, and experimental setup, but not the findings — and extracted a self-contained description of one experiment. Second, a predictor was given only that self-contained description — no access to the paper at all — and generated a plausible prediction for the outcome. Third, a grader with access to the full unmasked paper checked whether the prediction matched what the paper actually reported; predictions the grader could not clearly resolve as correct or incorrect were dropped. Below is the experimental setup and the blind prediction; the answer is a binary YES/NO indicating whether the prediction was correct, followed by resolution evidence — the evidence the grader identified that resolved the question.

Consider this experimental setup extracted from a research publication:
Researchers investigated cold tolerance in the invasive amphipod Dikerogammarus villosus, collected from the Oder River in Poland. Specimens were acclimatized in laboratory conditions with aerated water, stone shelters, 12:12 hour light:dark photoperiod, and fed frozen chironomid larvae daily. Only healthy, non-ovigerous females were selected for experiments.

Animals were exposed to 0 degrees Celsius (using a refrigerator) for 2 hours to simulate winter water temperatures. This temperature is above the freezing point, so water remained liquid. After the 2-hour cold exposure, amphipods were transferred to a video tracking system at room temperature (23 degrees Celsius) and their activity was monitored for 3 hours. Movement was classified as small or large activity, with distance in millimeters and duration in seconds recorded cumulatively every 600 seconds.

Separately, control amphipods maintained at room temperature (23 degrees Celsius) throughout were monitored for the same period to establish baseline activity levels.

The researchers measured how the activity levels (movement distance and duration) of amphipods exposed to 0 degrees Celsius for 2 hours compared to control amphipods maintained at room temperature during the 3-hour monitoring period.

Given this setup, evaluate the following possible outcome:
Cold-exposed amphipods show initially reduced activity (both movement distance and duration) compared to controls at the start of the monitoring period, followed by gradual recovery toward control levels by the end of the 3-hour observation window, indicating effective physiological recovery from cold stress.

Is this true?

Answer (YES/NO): NO